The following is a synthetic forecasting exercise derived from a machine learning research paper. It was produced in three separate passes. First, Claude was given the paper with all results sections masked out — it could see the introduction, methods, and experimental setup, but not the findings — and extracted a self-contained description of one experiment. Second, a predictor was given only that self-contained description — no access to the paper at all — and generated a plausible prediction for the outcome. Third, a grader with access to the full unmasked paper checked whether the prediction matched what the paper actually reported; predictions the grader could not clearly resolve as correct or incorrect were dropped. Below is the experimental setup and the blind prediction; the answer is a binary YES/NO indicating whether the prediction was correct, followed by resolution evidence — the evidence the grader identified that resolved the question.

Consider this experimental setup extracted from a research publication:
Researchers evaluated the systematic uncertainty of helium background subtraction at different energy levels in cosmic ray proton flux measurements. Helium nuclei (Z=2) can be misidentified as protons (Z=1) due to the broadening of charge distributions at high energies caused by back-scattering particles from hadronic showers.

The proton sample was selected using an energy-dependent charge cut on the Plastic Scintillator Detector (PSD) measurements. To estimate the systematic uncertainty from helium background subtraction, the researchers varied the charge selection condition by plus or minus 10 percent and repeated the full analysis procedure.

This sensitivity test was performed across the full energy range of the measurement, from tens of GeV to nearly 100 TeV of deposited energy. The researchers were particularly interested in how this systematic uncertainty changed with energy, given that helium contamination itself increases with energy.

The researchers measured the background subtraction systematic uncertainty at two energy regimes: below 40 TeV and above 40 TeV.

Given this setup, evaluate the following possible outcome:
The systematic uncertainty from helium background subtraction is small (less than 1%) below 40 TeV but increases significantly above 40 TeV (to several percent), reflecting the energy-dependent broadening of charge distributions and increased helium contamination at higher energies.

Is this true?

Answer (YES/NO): YES